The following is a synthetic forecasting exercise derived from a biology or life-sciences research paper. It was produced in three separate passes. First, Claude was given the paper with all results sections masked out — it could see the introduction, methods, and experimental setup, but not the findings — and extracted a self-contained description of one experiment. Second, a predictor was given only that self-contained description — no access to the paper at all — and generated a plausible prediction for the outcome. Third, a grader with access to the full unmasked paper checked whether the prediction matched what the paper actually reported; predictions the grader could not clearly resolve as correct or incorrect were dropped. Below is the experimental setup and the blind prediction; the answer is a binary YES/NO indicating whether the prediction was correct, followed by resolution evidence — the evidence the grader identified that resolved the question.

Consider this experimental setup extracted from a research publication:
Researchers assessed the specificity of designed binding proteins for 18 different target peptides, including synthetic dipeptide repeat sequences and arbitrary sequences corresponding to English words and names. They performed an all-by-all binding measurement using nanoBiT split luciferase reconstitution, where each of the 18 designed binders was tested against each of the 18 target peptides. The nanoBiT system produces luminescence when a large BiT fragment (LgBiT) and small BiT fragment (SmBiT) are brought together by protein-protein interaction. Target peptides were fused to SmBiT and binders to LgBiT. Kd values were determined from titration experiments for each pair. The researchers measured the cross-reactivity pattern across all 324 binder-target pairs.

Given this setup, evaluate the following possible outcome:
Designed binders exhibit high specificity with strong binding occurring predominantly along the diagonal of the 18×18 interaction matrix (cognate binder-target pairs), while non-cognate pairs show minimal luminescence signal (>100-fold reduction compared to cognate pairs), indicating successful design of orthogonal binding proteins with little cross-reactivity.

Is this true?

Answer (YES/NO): NO